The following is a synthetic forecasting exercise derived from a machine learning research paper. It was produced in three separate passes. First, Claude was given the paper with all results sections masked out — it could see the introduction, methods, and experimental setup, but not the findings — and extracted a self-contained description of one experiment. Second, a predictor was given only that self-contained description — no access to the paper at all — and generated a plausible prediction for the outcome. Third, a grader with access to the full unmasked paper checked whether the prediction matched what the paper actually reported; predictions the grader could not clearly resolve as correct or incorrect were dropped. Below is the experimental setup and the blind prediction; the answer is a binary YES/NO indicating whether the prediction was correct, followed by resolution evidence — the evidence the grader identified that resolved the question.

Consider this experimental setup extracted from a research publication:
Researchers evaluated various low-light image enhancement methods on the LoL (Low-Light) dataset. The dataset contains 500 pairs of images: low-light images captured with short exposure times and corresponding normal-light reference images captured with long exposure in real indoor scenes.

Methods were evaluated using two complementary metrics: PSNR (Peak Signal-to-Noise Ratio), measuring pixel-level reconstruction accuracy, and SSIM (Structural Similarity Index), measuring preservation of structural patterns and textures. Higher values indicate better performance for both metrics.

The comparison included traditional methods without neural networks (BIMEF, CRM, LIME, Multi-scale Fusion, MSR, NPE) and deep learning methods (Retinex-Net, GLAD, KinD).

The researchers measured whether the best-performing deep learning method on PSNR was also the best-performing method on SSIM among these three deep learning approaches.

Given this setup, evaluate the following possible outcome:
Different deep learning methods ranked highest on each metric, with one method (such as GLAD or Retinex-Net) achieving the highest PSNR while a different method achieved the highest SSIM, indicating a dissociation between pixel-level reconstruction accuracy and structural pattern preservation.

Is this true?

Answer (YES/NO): NO